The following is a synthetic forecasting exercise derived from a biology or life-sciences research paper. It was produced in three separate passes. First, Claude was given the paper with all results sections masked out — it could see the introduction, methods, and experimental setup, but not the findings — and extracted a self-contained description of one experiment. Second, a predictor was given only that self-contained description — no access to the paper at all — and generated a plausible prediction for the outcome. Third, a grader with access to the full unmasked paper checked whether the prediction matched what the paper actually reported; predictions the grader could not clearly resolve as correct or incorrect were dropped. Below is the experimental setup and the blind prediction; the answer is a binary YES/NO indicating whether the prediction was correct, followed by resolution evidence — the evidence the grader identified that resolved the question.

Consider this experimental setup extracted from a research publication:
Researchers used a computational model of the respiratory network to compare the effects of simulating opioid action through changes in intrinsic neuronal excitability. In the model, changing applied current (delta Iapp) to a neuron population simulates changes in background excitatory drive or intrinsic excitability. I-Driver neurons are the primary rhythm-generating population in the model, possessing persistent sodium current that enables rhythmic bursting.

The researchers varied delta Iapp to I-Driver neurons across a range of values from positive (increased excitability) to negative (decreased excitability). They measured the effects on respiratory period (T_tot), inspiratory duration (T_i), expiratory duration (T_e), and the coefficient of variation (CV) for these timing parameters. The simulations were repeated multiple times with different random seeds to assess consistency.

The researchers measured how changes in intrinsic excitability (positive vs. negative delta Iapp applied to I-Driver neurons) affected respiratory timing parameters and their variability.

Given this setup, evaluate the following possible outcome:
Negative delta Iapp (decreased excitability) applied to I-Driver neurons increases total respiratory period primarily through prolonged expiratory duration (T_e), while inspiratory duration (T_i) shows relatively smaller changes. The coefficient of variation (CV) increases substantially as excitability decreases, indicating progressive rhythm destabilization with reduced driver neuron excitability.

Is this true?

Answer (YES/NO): NO